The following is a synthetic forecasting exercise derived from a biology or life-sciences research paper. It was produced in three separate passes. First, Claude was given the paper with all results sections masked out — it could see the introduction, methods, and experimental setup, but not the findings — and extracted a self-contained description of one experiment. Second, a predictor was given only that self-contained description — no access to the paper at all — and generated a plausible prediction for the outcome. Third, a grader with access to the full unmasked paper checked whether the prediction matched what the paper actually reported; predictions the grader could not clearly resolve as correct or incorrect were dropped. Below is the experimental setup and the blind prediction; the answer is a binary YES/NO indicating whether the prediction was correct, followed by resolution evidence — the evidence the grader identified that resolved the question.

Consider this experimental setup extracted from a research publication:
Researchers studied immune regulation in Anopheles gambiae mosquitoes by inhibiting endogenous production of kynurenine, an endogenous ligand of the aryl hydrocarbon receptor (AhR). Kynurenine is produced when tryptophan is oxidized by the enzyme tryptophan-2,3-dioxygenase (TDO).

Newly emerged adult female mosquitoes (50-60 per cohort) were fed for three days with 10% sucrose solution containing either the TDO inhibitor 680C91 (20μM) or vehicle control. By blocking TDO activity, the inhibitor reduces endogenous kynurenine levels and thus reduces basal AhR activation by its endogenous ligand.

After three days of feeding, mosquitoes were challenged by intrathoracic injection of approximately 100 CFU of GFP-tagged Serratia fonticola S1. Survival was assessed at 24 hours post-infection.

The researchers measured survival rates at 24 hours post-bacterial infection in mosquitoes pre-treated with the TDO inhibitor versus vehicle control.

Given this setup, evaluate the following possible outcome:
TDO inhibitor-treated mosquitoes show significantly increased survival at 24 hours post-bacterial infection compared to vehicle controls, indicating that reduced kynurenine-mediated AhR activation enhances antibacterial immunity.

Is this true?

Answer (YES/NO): YES